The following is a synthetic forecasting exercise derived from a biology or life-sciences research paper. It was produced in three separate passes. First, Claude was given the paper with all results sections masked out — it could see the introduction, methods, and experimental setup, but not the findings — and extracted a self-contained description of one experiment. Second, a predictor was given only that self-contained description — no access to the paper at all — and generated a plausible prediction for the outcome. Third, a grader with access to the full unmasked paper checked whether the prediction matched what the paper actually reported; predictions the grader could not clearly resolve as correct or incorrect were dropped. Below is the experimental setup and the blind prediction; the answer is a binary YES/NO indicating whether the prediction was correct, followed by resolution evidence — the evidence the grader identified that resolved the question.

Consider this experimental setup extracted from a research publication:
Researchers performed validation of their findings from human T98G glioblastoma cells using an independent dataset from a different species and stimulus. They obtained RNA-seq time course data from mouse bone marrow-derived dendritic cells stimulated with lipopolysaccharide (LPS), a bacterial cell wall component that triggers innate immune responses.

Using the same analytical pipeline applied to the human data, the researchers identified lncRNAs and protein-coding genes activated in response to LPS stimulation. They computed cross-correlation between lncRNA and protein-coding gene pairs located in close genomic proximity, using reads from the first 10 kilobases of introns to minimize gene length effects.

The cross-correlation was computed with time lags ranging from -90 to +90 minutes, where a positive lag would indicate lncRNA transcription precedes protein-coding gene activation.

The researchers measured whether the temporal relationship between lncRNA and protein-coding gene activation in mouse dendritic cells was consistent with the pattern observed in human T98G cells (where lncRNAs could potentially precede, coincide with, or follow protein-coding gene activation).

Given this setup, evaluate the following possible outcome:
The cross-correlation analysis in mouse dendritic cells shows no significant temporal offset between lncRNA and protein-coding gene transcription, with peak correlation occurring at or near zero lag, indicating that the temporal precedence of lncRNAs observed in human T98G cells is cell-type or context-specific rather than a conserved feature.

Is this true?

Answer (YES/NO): NO